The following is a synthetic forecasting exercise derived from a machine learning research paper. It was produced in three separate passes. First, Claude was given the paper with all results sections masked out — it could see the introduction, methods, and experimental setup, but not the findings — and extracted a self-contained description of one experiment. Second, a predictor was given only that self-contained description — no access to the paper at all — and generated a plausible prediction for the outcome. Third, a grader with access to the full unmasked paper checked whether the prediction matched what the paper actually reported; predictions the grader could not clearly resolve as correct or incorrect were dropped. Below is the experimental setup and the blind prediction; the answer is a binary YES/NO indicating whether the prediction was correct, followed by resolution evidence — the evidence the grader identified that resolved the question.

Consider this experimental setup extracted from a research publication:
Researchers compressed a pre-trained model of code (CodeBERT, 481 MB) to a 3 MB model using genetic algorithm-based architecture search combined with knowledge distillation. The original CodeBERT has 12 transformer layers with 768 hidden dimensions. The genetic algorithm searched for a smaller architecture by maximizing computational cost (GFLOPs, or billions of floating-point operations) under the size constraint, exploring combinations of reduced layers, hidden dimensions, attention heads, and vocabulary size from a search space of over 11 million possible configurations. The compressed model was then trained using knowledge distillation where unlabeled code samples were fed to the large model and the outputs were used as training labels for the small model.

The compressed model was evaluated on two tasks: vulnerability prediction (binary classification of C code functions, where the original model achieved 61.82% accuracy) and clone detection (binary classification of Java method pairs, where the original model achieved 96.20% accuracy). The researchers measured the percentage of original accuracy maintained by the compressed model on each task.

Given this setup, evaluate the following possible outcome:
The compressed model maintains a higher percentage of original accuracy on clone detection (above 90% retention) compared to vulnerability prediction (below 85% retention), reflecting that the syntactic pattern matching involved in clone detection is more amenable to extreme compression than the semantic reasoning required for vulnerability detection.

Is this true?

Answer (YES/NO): NO